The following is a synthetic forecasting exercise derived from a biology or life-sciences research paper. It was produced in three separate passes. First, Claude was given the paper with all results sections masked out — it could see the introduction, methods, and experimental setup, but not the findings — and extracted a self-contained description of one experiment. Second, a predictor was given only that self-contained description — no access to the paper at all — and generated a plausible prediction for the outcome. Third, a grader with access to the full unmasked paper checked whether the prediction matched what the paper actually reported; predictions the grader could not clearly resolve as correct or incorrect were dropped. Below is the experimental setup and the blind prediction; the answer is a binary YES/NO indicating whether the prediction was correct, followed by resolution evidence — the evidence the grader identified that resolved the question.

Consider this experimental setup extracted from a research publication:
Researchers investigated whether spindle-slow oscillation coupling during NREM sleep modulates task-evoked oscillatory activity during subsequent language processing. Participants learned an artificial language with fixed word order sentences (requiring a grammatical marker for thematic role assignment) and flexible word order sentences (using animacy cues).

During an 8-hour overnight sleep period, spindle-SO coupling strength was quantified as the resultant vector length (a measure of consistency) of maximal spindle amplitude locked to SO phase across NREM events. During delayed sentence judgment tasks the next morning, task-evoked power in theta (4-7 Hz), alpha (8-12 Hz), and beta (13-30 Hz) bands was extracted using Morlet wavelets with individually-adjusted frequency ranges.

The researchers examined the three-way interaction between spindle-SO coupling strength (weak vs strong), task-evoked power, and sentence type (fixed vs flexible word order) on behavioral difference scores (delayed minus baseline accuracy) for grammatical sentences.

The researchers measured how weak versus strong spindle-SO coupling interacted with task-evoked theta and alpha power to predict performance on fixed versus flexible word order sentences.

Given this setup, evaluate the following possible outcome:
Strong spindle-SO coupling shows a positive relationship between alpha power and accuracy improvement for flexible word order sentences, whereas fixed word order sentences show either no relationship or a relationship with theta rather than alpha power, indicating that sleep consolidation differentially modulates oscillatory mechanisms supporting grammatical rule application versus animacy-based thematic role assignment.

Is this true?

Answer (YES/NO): NO